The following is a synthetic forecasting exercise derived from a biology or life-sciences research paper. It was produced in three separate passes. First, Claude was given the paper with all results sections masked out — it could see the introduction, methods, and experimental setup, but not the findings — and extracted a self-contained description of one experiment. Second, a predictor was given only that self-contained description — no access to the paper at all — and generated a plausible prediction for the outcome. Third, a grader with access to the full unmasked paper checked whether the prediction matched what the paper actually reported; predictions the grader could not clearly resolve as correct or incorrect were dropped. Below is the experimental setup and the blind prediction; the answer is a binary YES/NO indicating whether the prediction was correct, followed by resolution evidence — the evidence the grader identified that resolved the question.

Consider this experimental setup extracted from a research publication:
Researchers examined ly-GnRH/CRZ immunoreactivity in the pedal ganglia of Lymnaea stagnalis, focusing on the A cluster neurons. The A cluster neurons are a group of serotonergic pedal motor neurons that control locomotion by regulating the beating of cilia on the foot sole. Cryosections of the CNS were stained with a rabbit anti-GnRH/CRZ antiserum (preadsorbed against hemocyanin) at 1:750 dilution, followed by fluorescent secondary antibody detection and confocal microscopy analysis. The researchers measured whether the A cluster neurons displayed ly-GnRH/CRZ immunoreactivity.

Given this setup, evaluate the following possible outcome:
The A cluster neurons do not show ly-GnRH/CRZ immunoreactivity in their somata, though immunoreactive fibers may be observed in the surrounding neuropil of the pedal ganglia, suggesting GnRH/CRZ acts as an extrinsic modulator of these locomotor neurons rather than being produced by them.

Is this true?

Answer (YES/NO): NO